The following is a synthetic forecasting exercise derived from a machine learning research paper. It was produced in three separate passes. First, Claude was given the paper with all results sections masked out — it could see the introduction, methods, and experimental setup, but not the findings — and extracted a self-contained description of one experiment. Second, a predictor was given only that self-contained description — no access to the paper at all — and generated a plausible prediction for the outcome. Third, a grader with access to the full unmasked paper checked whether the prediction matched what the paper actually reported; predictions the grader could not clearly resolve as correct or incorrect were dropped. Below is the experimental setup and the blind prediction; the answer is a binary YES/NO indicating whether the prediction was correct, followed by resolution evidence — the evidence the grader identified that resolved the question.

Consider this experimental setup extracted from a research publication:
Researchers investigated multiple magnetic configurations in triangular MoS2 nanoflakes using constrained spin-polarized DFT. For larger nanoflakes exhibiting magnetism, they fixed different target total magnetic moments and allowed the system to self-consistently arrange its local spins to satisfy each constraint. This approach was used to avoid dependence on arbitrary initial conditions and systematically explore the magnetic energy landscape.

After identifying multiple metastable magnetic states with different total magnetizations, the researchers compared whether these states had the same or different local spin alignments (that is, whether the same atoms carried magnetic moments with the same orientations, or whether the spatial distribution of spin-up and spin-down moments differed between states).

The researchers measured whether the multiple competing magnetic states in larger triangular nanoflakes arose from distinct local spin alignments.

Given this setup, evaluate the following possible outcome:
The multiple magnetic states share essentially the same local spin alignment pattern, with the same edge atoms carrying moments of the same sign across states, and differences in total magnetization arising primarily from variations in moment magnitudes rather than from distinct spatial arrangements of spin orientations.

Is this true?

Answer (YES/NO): NO